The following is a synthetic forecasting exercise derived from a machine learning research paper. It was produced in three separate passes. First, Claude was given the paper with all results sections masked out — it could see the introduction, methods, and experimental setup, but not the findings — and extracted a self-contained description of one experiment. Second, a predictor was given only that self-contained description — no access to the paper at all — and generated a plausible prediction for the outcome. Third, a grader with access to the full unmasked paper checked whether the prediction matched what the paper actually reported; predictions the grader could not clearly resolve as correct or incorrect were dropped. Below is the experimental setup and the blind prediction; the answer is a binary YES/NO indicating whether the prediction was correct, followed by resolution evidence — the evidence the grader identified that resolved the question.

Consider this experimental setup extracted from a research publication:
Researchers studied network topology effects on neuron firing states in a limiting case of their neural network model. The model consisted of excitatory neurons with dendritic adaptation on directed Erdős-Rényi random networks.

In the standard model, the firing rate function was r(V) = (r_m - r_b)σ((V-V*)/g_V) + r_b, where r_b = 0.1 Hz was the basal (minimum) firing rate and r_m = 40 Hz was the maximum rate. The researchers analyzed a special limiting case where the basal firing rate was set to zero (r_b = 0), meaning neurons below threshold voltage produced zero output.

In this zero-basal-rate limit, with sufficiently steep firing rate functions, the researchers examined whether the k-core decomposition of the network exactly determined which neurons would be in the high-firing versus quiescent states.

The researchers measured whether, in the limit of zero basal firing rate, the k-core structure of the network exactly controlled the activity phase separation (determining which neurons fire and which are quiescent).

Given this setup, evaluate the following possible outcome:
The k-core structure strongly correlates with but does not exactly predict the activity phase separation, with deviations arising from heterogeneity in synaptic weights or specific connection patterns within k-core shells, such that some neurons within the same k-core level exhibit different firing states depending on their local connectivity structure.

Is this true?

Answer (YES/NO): NO